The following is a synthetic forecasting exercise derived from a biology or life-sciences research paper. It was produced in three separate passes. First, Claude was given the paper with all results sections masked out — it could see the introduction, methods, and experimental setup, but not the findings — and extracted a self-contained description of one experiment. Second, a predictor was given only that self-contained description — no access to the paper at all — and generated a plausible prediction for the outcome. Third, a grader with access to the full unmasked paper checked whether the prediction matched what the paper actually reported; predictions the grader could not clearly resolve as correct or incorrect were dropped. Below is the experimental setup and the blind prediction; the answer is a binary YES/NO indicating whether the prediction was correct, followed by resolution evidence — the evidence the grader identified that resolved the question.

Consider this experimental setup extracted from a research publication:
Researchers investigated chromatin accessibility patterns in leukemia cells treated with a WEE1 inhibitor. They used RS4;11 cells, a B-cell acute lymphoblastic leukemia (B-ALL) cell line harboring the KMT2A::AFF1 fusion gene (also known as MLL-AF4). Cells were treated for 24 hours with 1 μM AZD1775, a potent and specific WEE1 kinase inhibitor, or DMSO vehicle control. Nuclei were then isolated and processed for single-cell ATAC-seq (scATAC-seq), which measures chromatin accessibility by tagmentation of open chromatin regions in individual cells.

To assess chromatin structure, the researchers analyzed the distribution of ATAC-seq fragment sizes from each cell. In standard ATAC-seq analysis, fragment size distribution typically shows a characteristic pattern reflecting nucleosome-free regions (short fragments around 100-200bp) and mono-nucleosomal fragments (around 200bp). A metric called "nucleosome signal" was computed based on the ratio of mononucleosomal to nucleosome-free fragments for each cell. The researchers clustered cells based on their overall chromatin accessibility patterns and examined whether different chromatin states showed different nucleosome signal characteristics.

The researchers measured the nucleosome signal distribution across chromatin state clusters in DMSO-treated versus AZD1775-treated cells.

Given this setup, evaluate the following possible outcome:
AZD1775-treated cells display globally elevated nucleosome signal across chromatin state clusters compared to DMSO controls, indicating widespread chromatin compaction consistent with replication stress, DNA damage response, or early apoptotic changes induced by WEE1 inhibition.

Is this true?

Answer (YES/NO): NO